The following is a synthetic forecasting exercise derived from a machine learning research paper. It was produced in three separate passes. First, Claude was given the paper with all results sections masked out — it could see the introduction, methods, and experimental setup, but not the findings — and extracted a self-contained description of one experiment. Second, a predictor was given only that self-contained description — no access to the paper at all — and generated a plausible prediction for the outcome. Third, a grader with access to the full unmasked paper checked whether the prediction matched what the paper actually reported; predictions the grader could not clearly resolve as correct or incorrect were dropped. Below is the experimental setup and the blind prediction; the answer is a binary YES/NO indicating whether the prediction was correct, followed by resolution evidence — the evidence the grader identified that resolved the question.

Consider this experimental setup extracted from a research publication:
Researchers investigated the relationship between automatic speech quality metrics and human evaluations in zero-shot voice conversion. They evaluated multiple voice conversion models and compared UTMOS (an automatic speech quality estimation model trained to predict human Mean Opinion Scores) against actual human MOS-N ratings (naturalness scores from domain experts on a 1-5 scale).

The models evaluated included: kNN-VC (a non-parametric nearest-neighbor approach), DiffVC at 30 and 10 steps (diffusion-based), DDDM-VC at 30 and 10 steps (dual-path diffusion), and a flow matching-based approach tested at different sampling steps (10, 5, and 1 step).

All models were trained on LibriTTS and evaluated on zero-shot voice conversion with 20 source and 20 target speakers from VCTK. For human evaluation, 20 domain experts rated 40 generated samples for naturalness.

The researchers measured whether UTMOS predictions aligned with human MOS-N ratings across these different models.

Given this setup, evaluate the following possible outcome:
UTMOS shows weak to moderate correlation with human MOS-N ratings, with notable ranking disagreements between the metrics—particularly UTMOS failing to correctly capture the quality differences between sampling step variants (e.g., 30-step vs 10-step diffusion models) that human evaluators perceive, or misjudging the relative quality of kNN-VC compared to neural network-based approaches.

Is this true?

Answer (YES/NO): YES